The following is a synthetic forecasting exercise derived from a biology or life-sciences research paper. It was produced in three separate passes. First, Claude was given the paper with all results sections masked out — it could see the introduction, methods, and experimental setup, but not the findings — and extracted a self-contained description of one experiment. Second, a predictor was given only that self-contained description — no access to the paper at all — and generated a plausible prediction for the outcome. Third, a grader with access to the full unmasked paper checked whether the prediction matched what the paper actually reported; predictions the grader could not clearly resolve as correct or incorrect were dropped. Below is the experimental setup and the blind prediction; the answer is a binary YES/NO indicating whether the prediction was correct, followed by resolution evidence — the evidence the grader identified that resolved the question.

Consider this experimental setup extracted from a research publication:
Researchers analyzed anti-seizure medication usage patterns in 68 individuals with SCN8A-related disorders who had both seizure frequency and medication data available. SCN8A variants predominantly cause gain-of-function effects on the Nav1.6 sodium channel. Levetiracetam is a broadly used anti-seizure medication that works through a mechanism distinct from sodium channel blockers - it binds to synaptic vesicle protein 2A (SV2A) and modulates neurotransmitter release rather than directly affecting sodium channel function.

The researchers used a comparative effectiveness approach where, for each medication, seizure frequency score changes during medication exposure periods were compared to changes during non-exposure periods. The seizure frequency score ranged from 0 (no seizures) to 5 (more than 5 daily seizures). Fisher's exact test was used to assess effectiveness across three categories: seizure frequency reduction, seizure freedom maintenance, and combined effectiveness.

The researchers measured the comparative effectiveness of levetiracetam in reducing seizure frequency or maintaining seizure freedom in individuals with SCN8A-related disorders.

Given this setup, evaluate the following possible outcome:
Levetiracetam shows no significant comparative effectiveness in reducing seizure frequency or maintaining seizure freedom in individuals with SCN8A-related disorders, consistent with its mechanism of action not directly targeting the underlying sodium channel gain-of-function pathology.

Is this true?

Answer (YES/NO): YES